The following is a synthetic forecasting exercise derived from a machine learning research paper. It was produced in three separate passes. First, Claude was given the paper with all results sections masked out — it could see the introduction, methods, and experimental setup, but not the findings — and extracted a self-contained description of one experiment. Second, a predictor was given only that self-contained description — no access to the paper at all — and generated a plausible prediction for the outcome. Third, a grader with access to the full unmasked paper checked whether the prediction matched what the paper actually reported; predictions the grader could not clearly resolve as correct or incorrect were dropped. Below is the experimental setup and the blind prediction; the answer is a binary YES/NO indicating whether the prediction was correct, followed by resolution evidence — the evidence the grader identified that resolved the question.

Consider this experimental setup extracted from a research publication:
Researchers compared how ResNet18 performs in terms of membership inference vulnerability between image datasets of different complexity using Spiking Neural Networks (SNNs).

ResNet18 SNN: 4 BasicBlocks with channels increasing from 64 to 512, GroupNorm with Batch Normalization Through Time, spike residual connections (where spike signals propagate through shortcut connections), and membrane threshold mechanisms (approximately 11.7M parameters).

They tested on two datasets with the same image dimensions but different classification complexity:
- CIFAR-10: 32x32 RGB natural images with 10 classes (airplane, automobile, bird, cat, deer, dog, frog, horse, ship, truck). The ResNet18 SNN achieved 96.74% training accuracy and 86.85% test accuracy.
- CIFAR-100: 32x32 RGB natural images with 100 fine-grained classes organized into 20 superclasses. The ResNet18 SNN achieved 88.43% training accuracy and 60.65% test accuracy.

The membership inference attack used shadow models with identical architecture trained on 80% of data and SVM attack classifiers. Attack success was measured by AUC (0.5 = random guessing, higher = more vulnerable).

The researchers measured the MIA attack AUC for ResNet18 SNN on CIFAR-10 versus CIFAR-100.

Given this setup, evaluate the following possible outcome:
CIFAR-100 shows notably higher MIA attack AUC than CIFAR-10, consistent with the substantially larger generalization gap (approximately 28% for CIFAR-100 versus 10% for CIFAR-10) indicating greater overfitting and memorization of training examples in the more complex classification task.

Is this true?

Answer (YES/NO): YES